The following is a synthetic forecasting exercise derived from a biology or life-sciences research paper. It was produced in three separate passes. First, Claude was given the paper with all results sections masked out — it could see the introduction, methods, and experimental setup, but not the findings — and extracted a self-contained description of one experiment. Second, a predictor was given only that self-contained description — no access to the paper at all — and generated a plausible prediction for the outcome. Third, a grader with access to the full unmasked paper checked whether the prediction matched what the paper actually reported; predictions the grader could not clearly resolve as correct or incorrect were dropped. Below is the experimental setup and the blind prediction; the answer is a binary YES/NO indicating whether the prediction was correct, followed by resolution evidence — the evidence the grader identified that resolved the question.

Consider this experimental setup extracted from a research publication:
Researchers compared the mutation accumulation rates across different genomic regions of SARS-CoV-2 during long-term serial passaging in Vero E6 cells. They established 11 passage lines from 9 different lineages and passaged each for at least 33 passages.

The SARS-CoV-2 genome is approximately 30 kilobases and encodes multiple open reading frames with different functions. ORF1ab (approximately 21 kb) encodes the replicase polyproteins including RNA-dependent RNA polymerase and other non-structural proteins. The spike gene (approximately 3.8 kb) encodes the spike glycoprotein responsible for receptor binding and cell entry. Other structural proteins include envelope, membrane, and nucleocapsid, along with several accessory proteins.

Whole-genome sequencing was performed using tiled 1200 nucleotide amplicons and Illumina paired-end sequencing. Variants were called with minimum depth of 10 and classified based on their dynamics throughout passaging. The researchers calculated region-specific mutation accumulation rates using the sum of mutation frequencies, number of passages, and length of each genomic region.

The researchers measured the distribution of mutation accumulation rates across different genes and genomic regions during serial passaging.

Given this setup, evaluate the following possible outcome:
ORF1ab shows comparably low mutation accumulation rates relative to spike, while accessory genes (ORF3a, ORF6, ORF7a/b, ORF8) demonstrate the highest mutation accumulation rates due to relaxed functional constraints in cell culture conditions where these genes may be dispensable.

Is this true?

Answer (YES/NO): NO